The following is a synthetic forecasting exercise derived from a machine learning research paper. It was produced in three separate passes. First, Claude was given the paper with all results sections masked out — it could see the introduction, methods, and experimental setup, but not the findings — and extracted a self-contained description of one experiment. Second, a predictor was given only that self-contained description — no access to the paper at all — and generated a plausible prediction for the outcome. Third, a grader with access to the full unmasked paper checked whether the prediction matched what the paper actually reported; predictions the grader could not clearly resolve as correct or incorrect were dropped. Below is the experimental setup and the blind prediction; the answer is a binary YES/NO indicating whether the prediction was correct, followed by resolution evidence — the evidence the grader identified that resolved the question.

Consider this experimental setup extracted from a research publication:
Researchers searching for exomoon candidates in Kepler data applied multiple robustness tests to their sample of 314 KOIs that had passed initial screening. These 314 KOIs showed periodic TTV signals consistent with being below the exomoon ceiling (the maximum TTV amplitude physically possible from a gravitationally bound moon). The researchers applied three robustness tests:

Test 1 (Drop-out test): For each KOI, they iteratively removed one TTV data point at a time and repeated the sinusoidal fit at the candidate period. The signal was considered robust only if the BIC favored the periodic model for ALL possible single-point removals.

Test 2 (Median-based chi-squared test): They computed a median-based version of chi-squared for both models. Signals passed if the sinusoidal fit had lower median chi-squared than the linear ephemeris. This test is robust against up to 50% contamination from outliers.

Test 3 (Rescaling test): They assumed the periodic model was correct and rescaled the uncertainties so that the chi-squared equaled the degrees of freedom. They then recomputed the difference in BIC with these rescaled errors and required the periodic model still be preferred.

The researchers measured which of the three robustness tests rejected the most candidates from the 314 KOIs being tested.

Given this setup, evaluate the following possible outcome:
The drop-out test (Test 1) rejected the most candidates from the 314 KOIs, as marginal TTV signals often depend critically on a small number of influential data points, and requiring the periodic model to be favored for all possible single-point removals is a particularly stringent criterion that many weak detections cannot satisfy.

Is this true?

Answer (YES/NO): YES